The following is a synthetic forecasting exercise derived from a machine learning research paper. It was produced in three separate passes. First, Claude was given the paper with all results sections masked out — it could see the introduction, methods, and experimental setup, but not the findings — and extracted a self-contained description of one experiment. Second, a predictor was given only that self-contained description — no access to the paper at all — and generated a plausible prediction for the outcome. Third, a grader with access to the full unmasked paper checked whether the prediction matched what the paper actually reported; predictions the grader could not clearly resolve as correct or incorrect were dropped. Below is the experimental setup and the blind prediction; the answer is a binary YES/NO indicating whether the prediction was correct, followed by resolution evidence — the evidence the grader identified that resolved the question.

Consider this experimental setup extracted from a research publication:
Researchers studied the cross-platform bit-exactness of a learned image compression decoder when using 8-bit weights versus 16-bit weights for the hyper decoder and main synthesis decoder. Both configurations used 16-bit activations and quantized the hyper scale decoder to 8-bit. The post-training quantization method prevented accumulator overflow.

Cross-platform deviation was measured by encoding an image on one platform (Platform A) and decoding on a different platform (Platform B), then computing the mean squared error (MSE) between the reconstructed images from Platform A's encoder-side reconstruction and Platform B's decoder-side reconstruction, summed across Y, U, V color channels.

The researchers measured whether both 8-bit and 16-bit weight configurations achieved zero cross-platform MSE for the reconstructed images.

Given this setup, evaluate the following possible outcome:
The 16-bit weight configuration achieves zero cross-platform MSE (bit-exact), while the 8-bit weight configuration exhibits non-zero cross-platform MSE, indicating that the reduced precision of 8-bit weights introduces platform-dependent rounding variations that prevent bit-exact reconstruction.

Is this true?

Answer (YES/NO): NO